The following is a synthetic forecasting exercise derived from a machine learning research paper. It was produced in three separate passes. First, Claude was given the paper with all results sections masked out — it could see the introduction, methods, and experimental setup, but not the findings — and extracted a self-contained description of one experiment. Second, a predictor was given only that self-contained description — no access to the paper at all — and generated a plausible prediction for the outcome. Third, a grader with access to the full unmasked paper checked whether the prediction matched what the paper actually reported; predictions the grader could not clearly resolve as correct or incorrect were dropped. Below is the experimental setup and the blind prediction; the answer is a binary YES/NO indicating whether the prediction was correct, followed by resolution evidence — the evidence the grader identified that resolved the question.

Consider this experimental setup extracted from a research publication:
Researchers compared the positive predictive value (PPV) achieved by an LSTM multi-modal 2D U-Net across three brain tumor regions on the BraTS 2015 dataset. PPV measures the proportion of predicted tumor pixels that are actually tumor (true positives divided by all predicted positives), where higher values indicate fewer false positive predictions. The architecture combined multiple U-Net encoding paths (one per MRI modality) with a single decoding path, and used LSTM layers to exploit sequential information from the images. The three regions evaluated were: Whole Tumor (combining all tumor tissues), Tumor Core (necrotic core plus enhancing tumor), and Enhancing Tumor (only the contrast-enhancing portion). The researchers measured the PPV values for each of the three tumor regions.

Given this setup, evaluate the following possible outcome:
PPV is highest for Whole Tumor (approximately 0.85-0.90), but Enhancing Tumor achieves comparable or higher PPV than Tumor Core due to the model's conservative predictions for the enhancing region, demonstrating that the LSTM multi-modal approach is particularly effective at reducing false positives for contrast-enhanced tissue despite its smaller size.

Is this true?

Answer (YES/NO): NO